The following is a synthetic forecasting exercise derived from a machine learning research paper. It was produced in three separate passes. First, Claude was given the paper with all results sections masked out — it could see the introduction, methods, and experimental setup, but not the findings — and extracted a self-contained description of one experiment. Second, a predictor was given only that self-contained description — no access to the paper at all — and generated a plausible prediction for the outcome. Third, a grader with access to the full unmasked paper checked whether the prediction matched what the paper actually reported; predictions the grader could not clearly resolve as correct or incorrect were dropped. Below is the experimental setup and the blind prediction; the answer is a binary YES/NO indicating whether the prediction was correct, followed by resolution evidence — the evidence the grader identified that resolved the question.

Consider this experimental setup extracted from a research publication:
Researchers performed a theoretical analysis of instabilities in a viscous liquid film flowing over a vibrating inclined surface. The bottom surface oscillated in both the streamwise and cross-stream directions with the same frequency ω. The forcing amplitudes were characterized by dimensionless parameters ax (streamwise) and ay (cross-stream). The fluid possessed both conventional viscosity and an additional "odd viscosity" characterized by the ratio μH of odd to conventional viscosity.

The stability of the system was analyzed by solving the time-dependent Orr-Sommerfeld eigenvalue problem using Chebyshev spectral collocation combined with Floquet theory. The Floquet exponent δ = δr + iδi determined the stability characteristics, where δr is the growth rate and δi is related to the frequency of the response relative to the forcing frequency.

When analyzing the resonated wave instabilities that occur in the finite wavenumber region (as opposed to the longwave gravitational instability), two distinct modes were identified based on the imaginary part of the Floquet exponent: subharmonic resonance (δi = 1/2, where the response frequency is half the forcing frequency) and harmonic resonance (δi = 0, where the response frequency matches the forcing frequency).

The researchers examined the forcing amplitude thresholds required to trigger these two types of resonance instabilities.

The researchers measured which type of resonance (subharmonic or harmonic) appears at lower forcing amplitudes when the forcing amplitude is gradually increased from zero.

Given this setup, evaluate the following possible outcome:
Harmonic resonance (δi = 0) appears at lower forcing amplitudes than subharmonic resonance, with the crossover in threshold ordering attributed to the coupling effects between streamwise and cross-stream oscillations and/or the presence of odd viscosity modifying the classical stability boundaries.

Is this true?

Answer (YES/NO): NO